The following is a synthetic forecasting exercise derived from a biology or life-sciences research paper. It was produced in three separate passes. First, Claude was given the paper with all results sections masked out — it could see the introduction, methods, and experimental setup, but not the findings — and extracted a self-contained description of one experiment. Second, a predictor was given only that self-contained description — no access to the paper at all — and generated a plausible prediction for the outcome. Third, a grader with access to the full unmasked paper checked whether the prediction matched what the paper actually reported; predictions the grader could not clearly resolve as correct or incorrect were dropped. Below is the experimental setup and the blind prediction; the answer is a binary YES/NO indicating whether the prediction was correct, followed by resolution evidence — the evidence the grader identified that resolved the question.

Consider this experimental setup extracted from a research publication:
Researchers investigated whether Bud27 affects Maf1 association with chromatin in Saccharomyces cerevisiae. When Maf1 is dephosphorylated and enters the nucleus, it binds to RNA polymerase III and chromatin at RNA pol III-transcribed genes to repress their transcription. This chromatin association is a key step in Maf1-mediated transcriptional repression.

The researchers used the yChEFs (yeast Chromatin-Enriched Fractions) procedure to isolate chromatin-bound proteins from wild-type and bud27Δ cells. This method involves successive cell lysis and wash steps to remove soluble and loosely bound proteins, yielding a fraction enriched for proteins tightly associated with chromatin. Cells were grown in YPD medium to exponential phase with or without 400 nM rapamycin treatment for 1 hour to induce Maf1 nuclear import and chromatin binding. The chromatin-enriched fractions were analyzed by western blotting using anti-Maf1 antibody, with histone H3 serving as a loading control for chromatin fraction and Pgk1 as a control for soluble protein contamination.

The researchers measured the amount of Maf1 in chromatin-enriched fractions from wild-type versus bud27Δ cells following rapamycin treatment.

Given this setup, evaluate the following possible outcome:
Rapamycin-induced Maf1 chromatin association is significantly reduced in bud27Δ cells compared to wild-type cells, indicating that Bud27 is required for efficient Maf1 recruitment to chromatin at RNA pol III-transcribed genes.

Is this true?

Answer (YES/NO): YES